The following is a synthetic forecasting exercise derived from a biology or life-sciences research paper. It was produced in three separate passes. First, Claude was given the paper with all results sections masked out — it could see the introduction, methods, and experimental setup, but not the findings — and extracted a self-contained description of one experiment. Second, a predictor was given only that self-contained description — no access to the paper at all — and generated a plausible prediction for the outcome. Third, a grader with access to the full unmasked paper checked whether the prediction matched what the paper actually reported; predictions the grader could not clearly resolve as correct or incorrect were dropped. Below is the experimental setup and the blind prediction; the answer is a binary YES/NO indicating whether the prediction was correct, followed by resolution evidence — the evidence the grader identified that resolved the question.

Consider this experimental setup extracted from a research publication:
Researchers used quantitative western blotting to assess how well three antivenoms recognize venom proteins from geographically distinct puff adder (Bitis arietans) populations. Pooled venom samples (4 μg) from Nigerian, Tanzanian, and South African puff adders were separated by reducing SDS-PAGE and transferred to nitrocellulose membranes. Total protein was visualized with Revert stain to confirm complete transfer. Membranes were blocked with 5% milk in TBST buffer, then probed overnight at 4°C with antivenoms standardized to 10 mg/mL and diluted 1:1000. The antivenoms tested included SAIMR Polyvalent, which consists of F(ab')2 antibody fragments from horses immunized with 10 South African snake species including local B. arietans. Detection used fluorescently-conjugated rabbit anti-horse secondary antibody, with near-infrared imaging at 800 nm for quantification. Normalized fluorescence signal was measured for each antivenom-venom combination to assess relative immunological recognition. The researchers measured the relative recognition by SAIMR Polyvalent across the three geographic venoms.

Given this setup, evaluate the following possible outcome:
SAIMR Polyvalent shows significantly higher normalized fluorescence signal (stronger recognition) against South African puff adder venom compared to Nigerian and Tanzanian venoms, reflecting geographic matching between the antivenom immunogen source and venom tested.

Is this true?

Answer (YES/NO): YES